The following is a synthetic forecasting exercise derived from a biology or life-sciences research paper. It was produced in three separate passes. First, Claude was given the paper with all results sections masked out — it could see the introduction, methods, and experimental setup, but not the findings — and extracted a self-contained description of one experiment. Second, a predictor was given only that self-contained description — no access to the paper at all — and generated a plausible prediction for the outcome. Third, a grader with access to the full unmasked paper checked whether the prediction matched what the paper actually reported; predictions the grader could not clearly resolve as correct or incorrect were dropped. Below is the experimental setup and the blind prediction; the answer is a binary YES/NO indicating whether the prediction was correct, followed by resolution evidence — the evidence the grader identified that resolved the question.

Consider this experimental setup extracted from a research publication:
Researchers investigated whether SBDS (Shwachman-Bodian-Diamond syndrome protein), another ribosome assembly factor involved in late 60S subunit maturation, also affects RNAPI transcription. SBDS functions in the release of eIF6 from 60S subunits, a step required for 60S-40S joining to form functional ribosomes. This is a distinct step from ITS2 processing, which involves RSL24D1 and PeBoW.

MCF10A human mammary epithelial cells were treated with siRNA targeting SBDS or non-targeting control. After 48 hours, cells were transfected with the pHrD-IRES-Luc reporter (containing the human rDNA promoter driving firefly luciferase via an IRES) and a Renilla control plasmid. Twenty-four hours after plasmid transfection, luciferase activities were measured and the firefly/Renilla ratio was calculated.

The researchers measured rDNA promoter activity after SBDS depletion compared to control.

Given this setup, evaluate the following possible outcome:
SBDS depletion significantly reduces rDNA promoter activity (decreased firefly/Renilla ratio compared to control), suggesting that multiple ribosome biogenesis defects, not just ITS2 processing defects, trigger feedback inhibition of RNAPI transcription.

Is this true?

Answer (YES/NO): NO